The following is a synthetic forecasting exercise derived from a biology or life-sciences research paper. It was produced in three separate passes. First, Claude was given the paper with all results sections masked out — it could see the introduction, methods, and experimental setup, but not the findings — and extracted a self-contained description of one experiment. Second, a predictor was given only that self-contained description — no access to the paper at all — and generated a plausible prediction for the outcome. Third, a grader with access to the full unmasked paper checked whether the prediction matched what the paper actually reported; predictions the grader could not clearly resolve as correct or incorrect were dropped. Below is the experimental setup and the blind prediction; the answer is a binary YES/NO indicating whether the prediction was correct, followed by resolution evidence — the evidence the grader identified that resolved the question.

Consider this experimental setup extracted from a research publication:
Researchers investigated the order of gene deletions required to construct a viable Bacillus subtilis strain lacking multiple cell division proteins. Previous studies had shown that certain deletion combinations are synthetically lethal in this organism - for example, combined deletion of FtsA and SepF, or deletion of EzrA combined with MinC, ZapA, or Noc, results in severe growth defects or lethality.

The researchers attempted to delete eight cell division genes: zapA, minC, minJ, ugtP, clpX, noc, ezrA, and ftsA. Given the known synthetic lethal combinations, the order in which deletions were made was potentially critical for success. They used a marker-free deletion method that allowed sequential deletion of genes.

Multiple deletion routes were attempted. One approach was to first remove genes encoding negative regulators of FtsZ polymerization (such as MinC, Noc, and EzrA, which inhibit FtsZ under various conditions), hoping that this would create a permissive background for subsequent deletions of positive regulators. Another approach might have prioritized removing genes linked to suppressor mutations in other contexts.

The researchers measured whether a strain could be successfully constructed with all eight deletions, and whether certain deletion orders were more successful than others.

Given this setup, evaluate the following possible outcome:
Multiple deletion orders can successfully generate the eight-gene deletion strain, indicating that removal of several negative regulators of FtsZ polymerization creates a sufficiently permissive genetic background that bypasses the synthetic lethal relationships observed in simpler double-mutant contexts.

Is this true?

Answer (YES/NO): NO